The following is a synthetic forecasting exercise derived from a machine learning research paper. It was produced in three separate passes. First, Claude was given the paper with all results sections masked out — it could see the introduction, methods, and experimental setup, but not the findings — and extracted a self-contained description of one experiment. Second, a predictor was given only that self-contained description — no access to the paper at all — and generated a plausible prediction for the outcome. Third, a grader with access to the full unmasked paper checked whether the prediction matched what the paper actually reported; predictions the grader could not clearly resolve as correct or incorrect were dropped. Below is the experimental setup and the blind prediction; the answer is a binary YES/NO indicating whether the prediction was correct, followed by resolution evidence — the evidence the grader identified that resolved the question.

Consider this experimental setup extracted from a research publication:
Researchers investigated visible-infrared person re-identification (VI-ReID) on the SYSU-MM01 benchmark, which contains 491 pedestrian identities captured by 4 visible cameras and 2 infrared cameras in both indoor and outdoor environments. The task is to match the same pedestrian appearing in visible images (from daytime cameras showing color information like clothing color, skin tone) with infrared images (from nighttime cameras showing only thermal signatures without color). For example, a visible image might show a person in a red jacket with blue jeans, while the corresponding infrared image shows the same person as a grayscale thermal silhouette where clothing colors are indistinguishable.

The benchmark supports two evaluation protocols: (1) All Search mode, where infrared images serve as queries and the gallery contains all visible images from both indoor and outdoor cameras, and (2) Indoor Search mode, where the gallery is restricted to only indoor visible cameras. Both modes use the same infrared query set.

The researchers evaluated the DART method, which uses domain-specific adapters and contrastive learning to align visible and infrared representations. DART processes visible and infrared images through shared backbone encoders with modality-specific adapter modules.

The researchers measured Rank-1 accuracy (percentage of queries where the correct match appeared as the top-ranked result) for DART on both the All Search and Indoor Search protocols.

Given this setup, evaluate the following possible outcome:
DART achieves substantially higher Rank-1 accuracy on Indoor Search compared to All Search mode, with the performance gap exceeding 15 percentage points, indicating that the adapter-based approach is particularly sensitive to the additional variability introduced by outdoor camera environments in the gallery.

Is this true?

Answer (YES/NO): NO